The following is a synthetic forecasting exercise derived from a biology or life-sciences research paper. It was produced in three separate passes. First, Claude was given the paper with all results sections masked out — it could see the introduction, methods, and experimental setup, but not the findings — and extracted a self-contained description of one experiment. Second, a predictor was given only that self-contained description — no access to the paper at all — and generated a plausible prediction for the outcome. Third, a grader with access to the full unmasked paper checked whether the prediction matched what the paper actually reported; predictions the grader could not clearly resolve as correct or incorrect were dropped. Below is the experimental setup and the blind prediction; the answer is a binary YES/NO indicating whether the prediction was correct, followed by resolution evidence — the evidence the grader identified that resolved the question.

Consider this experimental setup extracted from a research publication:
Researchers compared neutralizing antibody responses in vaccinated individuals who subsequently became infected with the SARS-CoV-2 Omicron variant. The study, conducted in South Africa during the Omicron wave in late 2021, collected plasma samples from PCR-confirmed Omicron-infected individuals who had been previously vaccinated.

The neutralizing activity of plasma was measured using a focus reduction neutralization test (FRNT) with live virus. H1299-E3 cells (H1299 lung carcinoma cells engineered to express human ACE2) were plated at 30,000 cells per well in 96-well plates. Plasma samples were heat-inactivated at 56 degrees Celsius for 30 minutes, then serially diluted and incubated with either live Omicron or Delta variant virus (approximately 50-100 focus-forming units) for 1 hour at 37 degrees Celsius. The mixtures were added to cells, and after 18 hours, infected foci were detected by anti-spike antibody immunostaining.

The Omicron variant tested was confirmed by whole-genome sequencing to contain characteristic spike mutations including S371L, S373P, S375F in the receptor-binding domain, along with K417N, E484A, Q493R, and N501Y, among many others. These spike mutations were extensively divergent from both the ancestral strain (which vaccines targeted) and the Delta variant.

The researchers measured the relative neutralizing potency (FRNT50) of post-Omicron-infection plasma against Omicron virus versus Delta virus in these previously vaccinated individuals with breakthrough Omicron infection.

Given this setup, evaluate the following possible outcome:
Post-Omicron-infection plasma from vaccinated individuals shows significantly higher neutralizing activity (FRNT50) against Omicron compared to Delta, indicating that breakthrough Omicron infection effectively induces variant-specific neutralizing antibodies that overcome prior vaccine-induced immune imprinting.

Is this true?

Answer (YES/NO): NO